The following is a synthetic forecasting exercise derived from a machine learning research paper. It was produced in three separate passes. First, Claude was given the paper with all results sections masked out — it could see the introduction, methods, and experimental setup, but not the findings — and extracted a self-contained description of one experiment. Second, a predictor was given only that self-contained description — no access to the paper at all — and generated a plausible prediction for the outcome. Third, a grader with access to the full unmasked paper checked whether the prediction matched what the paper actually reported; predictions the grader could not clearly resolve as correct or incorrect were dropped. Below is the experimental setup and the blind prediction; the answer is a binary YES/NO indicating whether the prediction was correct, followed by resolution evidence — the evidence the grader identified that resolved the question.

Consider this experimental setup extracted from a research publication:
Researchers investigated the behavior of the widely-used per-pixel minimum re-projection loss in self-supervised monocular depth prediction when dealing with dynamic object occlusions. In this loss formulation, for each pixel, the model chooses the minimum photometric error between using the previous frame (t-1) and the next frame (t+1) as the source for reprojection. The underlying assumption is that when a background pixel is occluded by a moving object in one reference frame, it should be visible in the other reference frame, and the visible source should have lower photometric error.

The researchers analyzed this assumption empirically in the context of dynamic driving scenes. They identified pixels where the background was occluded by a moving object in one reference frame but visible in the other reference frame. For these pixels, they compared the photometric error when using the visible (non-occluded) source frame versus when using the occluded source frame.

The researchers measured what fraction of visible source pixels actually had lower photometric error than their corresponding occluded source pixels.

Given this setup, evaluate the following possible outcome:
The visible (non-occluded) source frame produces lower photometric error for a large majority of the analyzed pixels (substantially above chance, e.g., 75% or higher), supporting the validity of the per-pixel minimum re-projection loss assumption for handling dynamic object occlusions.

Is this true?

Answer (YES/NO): NO